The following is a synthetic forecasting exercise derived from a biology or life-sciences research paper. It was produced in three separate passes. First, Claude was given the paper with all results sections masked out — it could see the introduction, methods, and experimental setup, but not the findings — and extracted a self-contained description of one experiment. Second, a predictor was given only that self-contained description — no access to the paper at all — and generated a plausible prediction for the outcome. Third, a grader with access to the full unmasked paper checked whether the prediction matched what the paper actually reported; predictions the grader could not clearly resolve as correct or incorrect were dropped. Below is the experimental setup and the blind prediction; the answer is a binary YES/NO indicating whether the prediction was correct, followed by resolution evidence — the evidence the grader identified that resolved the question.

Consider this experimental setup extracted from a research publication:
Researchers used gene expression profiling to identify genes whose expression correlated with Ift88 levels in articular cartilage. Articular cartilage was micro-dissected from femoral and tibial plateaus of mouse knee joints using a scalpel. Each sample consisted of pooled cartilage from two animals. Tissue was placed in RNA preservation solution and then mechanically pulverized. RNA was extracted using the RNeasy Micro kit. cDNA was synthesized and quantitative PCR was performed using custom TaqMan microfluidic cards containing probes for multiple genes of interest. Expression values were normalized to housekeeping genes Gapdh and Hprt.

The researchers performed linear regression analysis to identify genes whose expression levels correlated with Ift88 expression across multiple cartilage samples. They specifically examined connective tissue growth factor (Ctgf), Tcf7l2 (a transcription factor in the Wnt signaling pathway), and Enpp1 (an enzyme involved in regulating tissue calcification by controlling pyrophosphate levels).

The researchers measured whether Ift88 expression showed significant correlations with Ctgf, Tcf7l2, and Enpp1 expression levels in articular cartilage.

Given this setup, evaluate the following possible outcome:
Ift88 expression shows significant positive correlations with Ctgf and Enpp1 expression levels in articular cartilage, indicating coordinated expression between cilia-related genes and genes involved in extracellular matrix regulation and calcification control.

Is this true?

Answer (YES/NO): NO